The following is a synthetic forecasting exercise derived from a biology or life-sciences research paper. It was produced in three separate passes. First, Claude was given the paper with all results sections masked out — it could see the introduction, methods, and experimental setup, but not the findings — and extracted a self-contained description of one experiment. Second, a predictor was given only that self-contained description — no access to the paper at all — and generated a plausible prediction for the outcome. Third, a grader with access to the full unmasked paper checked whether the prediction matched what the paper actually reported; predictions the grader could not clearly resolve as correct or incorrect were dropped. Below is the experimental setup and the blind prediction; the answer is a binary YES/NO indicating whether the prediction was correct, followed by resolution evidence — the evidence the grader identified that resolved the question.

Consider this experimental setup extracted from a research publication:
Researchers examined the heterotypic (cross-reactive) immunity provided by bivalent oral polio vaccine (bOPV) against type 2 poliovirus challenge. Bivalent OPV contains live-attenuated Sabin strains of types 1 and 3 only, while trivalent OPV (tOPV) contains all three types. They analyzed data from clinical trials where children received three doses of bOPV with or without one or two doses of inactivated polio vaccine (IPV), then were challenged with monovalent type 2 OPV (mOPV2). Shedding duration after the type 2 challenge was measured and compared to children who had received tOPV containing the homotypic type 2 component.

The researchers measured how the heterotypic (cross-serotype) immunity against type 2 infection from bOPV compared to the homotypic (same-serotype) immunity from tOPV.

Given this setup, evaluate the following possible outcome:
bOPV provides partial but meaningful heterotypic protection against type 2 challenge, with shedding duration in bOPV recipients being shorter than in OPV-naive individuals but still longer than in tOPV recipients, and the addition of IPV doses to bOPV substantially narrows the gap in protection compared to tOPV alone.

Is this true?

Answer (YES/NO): NO